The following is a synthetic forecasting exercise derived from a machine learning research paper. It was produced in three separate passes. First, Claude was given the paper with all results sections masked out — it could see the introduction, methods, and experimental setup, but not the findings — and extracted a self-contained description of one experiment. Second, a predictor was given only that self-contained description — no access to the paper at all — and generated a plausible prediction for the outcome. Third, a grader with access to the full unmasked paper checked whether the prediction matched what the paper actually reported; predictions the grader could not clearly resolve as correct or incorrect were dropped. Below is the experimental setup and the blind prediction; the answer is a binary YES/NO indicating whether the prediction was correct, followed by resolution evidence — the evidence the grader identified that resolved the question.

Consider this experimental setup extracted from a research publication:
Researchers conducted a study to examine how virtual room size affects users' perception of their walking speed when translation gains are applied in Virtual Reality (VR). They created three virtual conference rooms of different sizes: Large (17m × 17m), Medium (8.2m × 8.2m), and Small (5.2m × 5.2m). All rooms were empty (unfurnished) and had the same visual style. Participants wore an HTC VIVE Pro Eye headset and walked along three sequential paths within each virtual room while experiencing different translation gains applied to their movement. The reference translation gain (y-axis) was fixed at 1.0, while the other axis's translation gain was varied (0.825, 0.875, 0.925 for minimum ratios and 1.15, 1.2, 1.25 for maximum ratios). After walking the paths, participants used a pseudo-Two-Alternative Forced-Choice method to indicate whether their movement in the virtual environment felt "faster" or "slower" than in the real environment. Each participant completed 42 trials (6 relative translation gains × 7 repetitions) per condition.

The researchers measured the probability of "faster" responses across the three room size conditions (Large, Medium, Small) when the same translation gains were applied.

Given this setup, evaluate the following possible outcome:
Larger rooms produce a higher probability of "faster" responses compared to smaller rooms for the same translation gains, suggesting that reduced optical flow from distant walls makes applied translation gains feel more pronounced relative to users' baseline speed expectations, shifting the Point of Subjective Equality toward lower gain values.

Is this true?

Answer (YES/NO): NO